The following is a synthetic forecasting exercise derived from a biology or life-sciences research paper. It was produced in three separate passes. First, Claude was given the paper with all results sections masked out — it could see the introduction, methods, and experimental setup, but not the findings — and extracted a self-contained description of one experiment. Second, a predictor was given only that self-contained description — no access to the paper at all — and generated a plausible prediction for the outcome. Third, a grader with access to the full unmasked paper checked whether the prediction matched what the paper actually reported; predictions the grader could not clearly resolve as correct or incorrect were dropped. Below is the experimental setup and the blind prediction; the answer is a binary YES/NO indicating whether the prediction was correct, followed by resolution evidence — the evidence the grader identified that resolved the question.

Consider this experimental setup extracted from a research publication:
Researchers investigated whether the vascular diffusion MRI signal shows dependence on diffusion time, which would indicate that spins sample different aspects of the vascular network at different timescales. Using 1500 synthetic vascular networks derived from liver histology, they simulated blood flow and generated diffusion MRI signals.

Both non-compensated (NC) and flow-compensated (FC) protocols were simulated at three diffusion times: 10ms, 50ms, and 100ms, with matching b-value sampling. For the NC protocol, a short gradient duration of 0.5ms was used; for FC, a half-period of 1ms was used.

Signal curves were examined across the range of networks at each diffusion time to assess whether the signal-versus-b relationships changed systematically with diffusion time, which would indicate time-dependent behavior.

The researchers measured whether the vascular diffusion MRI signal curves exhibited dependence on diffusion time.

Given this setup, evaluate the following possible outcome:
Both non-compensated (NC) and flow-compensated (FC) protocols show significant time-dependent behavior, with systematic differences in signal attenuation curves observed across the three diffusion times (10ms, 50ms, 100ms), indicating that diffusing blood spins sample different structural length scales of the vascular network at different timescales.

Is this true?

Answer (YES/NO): NO